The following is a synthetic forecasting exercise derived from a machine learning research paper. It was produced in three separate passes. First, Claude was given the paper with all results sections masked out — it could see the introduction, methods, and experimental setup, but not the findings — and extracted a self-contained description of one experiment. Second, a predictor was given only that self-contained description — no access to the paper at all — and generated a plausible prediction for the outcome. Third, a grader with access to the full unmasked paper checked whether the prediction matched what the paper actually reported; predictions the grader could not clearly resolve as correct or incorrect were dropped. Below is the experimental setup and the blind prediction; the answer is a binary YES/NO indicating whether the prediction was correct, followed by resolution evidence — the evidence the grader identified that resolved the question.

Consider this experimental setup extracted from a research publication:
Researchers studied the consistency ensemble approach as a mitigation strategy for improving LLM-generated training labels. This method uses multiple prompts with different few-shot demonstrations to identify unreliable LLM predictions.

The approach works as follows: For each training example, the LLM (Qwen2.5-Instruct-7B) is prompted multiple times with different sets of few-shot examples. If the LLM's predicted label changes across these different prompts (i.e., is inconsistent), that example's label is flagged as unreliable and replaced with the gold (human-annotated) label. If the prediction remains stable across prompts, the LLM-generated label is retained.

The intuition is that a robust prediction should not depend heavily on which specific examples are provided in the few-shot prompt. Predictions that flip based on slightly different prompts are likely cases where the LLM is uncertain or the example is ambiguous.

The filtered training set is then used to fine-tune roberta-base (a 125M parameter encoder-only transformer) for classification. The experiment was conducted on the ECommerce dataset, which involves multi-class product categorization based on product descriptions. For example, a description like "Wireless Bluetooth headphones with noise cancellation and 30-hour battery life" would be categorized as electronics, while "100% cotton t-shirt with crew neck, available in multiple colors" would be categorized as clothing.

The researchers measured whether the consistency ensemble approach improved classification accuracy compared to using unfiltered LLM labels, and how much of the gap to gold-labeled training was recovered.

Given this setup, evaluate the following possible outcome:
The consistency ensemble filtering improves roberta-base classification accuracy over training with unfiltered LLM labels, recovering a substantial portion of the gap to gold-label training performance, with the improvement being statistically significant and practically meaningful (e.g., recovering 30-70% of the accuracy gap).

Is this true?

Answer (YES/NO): NO